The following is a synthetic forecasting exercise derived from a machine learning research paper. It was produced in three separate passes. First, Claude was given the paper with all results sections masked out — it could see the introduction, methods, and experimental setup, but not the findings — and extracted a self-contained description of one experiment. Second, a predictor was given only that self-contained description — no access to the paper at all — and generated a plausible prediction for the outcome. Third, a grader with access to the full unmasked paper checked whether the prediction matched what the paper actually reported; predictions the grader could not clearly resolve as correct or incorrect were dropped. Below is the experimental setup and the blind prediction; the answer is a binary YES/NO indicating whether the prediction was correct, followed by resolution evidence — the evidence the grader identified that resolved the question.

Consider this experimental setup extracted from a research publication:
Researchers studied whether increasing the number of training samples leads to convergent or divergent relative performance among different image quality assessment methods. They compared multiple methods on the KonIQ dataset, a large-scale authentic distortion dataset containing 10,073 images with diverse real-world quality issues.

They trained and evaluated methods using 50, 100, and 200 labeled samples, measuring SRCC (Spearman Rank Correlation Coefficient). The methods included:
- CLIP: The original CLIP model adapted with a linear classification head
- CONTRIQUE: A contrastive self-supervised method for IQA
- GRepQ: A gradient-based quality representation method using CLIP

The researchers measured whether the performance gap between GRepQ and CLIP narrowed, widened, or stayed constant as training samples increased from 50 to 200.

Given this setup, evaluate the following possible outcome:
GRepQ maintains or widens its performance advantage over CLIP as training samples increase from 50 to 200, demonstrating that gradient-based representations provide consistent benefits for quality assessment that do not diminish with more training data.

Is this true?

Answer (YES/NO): NO